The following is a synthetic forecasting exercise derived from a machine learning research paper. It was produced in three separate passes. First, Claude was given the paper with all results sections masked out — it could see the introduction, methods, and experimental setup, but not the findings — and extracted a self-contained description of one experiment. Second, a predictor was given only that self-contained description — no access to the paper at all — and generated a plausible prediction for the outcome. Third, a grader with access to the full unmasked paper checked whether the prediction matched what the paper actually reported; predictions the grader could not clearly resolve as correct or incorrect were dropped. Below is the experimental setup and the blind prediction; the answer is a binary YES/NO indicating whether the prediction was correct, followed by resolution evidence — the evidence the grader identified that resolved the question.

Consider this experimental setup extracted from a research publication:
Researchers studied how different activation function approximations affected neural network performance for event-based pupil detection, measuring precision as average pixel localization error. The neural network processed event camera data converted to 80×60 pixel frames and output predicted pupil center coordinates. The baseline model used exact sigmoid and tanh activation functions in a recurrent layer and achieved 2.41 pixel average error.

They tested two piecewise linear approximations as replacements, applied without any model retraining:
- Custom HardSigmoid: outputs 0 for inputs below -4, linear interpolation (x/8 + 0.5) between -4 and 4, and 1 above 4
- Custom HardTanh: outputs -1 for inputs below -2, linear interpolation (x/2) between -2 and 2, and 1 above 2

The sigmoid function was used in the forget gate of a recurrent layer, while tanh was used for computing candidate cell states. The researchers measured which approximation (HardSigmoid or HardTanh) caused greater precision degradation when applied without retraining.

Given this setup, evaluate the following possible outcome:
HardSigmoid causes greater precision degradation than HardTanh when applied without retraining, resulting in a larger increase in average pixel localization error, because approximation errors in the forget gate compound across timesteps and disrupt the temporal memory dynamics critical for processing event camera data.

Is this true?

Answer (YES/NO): YES